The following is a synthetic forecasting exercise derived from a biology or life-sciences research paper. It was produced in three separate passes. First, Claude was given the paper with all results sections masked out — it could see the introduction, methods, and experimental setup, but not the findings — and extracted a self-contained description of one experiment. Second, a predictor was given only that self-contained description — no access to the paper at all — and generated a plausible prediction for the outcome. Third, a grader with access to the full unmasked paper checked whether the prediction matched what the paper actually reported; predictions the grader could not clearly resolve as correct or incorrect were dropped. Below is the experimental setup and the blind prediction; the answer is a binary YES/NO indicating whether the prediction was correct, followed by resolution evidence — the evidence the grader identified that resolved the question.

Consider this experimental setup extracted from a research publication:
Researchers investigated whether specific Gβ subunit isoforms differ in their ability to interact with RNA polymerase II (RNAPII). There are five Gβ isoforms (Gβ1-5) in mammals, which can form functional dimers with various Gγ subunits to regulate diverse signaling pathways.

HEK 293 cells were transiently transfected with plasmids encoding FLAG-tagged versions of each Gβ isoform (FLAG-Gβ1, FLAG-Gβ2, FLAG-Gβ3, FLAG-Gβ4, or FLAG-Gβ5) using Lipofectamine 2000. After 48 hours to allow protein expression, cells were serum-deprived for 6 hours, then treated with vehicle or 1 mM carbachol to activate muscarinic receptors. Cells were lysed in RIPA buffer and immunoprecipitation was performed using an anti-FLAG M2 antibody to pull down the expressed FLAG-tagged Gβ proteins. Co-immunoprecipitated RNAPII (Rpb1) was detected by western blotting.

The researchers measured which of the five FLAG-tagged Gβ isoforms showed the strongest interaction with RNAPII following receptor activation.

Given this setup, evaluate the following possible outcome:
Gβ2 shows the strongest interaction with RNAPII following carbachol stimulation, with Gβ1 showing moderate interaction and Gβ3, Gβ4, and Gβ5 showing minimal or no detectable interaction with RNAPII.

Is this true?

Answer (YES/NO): NO